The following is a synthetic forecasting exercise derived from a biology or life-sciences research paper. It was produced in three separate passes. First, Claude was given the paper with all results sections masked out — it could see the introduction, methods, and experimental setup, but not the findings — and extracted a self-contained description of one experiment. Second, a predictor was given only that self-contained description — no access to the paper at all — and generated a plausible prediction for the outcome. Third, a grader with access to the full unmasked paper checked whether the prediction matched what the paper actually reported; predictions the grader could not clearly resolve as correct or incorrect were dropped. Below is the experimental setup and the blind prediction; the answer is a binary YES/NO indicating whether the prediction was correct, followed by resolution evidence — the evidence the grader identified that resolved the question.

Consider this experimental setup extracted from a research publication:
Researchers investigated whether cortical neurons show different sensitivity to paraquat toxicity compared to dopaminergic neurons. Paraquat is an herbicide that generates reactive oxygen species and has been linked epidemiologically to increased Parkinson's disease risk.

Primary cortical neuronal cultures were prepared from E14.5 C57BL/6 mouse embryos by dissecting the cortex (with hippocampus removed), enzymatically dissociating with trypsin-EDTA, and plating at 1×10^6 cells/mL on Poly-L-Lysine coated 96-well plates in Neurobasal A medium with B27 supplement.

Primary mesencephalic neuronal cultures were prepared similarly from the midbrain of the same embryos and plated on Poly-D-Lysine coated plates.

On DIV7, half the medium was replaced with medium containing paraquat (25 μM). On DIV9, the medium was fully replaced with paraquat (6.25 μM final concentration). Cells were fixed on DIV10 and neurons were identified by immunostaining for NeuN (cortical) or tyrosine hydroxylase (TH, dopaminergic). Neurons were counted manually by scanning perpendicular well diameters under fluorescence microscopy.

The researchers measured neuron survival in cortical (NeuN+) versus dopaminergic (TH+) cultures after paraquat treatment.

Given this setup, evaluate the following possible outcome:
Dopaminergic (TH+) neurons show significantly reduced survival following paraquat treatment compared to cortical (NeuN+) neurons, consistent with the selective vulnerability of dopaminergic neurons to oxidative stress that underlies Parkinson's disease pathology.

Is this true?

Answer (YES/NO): YES